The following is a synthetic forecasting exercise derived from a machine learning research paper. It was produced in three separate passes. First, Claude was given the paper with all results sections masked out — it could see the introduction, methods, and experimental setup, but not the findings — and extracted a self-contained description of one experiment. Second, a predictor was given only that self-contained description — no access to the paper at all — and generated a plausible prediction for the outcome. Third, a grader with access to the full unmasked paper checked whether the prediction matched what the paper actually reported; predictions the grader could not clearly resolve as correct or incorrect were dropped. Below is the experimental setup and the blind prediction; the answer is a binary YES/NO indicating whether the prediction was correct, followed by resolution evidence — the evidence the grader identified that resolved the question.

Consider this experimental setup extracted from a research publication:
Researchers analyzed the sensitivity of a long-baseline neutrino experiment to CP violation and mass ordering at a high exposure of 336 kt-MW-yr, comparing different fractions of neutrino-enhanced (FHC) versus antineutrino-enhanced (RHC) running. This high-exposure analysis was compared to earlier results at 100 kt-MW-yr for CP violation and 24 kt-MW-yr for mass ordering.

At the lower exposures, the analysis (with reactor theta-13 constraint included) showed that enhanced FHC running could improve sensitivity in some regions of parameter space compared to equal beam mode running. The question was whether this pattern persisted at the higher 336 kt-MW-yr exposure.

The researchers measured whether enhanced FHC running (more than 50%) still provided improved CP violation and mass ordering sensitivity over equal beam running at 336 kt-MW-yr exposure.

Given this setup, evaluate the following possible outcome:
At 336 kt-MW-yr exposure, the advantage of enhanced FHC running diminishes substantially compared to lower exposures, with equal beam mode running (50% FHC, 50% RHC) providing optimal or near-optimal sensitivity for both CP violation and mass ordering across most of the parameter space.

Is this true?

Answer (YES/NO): YES